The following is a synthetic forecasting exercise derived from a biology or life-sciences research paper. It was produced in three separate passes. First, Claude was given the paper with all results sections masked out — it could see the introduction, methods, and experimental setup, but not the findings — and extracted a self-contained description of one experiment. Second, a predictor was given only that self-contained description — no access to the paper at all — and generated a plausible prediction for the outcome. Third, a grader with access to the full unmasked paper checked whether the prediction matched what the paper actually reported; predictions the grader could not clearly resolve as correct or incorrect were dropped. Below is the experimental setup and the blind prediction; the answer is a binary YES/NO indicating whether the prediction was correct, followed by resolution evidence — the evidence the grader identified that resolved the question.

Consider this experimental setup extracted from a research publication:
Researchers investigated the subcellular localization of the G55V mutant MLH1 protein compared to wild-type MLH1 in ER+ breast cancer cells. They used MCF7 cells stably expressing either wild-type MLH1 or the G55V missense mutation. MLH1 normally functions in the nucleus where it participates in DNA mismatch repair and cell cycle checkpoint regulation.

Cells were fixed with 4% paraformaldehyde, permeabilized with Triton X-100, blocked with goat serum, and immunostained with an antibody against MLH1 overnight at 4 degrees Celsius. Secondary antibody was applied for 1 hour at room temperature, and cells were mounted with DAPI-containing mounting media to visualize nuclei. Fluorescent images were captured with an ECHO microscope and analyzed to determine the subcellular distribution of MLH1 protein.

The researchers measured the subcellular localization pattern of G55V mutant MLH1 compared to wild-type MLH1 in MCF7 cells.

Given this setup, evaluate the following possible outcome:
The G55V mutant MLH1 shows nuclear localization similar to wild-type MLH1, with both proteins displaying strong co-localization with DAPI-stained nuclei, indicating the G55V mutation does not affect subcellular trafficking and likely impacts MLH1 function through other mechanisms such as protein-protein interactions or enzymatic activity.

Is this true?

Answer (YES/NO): NO